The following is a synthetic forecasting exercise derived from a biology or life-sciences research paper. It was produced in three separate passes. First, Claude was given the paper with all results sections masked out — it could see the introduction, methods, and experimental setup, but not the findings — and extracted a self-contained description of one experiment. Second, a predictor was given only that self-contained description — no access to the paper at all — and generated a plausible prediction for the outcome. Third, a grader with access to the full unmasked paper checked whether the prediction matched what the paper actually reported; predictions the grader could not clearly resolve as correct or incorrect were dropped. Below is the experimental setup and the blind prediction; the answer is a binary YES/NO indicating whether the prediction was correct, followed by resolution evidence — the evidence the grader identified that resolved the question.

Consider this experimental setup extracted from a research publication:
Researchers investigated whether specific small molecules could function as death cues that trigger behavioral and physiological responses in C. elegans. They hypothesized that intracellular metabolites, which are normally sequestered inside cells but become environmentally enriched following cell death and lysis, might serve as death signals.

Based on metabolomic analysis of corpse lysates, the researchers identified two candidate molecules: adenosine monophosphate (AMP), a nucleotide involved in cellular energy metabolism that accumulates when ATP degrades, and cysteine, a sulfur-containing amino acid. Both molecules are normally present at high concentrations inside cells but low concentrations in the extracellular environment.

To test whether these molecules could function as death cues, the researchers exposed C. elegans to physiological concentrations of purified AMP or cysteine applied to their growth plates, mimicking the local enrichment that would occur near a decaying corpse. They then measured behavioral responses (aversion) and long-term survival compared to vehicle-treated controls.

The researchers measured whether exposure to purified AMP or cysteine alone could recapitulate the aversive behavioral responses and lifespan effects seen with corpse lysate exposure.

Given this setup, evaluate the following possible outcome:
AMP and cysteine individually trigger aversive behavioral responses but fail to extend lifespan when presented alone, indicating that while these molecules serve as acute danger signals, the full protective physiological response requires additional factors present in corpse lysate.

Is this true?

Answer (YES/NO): NO